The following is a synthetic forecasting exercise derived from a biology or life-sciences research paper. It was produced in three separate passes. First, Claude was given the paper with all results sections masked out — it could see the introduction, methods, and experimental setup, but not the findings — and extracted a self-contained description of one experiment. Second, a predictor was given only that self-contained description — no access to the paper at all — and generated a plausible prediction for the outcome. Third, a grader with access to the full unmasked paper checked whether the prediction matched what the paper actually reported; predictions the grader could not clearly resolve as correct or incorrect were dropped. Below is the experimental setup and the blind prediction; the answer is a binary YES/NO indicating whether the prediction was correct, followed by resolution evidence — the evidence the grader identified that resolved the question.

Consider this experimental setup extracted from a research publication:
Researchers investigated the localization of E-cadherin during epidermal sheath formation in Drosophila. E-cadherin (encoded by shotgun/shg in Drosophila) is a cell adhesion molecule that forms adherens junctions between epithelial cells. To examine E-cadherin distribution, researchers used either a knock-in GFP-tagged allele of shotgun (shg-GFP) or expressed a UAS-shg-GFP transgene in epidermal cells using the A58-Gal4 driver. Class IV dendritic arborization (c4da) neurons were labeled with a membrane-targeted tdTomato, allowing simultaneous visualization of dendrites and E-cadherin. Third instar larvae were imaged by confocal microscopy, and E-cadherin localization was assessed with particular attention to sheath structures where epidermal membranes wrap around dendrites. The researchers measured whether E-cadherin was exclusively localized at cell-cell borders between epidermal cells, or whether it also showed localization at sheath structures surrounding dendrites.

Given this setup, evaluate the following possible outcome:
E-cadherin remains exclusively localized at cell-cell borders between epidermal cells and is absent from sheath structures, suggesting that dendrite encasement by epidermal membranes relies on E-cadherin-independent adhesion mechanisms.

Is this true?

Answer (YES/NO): NO